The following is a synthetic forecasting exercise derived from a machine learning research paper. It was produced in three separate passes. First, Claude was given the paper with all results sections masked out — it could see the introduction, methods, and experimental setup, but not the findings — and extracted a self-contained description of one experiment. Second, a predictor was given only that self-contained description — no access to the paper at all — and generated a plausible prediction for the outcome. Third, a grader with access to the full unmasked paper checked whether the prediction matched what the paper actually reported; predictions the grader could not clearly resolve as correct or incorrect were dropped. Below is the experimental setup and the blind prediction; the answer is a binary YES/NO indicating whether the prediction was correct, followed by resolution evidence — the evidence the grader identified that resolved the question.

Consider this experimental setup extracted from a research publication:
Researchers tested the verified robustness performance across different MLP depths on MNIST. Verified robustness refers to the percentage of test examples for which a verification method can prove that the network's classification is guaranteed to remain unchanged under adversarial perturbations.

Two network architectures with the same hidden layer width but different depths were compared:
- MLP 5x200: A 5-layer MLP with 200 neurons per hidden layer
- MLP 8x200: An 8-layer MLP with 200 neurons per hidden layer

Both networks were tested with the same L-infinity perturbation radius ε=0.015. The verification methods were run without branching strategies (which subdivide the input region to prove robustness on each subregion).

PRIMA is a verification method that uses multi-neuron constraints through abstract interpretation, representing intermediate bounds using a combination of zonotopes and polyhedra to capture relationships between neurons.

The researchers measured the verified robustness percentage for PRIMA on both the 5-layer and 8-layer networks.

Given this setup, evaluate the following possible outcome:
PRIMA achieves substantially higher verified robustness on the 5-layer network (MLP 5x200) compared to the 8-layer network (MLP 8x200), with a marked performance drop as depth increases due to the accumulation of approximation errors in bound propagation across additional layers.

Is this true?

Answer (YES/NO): NO